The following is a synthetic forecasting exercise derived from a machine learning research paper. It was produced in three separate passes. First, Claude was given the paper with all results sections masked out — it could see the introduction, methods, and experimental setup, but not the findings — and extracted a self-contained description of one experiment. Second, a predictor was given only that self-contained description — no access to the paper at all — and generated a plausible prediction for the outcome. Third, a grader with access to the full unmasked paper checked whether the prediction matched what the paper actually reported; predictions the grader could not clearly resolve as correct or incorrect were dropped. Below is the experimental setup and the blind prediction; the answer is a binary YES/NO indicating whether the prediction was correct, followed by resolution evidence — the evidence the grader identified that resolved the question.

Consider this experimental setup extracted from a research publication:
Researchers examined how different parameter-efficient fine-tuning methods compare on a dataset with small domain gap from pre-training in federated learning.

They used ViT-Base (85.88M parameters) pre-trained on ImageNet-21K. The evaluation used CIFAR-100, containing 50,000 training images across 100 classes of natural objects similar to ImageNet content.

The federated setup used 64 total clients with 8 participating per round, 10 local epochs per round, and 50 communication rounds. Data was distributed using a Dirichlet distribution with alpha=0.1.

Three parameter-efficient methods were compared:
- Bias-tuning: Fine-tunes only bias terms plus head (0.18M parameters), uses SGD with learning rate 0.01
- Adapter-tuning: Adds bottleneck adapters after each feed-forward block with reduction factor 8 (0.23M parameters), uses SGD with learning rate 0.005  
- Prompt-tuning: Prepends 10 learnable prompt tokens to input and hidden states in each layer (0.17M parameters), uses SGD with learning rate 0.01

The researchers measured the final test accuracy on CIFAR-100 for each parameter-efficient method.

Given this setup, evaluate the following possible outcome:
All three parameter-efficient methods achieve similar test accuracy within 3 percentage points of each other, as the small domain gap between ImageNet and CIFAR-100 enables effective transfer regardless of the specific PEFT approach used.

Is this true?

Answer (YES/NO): YES